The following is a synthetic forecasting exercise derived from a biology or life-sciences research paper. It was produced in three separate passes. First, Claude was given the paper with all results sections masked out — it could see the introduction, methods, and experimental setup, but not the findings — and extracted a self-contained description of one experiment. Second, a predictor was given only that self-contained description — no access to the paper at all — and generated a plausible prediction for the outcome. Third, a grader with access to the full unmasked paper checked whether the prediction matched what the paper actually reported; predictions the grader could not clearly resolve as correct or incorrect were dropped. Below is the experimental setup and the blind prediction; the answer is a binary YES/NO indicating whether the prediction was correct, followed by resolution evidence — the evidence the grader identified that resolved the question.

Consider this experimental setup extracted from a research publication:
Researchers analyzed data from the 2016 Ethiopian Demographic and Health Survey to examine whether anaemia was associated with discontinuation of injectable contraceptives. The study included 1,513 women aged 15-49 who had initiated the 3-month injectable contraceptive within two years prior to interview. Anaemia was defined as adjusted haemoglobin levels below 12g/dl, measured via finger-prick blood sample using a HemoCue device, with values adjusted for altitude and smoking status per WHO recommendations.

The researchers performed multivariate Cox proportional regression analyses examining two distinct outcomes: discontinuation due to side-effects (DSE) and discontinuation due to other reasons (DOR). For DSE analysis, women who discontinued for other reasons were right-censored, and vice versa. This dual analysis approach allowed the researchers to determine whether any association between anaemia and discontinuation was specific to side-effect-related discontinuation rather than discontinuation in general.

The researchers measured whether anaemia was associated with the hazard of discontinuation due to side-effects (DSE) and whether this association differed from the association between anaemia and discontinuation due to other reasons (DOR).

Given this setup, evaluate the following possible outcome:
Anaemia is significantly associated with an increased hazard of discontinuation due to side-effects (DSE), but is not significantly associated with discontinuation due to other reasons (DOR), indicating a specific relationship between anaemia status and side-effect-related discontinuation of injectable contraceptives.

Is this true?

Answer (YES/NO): YES